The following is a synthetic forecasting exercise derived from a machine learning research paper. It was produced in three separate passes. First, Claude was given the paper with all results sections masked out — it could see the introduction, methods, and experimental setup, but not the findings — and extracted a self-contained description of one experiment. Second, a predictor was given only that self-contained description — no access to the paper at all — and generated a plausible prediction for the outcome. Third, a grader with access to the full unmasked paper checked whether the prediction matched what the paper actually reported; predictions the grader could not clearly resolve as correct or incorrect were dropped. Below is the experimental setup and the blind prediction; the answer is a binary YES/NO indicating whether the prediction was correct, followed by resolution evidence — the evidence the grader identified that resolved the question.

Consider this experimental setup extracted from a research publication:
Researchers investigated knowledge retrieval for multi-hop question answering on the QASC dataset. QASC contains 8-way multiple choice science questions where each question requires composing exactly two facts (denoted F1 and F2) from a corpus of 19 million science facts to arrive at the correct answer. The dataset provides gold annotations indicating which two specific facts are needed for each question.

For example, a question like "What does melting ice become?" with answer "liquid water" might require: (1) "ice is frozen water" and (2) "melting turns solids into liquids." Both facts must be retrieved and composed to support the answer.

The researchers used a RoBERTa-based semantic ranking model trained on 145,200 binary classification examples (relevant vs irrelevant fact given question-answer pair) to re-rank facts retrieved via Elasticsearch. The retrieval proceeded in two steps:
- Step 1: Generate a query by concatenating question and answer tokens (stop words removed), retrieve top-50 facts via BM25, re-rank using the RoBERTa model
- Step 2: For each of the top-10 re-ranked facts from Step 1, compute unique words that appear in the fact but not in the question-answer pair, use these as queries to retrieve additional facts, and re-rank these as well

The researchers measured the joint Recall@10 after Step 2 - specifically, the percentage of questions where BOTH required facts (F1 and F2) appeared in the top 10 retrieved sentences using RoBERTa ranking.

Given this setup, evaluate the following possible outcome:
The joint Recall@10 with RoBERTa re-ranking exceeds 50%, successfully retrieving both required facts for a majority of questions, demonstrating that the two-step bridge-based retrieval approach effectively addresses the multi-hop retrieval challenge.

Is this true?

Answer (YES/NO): NO